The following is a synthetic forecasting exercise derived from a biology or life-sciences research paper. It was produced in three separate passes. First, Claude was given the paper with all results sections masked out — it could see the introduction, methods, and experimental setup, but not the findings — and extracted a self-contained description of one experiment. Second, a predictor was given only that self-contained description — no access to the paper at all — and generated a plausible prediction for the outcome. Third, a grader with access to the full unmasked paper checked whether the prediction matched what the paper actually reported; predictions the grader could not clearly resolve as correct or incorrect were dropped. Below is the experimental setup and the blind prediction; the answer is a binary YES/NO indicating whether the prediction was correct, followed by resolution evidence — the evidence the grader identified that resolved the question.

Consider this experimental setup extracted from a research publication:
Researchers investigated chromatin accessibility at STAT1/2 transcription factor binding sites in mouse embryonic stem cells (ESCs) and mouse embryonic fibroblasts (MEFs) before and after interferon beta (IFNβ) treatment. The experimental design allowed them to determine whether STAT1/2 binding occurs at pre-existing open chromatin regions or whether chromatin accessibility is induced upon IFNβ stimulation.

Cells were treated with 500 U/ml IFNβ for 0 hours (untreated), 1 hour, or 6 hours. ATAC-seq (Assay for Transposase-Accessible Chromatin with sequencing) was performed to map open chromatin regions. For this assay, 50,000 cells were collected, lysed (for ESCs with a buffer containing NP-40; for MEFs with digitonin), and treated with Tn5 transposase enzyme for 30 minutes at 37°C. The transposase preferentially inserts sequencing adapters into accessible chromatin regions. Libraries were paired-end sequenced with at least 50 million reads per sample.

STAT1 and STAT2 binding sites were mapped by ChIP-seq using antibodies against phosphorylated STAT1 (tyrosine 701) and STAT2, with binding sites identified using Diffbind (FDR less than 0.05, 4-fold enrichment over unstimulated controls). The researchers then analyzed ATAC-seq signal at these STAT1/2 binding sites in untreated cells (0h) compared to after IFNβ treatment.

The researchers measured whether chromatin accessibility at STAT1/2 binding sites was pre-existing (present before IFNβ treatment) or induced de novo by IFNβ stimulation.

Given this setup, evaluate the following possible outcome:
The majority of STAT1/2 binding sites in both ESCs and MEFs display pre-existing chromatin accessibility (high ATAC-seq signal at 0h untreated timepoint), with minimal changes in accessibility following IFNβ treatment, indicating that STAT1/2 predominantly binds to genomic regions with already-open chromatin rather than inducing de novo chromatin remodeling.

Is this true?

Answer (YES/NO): NO